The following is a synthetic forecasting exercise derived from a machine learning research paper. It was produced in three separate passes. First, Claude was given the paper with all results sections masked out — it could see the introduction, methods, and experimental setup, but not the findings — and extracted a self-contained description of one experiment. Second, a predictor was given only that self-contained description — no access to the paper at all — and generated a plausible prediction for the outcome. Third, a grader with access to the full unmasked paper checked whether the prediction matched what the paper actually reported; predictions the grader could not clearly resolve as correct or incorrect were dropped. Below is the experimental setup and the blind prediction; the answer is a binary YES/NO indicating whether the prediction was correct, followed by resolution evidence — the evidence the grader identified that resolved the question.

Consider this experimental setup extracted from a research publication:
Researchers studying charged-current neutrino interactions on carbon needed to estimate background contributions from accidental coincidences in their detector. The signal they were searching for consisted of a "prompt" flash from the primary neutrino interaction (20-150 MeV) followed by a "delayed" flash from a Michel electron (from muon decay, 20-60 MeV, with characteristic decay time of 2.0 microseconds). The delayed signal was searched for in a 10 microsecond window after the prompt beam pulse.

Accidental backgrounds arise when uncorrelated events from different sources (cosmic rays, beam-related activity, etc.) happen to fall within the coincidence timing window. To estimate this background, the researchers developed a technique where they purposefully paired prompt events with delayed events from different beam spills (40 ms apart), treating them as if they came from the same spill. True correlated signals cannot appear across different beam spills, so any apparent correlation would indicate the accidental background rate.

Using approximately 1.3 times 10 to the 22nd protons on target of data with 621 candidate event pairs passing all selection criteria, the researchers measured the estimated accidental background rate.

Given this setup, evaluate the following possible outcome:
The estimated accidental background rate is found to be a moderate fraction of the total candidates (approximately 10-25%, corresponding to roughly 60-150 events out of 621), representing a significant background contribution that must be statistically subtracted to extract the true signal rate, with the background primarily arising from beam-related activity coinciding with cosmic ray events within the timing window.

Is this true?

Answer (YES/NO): NO